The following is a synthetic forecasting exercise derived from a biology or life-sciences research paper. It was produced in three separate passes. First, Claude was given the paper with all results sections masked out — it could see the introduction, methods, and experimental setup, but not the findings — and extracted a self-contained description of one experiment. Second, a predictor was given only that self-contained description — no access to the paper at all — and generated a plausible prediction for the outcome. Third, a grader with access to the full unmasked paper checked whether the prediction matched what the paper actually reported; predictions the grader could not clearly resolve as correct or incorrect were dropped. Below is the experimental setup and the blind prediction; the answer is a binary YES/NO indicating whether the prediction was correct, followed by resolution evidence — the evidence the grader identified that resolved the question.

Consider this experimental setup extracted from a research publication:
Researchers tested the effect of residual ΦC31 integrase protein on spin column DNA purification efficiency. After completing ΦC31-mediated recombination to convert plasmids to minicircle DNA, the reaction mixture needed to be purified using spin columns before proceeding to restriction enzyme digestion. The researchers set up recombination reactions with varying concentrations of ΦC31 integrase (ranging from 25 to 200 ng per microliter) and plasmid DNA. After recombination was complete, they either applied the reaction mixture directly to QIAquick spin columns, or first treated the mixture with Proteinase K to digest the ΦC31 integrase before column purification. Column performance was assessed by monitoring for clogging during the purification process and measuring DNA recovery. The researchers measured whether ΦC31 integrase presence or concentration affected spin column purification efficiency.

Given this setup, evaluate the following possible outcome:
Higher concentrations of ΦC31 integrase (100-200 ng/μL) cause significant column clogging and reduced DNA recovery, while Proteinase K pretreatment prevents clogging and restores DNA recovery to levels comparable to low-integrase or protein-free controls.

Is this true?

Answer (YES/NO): YES